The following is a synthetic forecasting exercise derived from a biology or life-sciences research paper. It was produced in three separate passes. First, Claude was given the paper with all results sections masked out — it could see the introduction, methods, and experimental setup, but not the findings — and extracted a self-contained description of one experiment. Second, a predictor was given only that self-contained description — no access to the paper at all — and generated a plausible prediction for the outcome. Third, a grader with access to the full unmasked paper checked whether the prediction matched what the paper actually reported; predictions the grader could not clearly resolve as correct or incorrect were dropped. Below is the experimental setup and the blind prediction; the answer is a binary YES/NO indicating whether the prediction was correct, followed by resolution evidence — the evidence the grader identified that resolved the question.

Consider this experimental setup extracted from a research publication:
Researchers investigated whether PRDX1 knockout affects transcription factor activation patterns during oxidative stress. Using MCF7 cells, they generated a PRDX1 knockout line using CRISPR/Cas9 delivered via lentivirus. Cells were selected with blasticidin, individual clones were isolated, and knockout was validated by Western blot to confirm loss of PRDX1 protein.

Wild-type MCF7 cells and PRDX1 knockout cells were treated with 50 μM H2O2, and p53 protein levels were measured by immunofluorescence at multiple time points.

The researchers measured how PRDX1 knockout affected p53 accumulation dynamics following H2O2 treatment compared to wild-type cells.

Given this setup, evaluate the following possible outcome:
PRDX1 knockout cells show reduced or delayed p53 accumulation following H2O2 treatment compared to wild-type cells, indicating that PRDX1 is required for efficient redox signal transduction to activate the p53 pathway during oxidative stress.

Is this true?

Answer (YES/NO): NO